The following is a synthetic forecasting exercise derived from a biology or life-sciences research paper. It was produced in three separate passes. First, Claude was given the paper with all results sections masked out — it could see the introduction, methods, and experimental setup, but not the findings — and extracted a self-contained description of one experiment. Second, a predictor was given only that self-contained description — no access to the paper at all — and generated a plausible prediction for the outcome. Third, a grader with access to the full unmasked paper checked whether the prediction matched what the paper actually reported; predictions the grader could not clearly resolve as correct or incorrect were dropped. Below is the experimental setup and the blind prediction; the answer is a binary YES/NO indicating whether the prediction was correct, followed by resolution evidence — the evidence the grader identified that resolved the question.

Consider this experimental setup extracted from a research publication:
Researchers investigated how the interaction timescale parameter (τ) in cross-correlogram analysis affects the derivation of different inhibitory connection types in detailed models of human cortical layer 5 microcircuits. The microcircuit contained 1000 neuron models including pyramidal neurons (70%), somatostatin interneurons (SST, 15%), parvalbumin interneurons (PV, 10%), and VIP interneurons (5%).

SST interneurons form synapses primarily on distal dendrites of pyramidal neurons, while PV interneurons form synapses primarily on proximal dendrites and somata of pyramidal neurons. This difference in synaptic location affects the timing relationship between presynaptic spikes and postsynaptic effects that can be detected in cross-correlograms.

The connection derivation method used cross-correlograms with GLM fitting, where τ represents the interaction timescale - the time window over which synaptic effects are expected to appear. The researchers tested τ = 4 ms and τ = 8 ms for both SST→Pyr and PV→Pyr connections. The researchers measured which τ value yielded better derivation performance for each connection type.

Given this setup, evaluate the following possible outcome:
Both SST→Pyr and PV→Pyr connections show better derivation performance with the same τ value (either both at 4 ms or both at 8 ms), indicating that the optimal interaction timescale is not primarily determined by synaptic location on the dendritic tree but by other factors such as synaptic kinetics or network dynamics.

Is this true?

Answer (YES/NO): NO